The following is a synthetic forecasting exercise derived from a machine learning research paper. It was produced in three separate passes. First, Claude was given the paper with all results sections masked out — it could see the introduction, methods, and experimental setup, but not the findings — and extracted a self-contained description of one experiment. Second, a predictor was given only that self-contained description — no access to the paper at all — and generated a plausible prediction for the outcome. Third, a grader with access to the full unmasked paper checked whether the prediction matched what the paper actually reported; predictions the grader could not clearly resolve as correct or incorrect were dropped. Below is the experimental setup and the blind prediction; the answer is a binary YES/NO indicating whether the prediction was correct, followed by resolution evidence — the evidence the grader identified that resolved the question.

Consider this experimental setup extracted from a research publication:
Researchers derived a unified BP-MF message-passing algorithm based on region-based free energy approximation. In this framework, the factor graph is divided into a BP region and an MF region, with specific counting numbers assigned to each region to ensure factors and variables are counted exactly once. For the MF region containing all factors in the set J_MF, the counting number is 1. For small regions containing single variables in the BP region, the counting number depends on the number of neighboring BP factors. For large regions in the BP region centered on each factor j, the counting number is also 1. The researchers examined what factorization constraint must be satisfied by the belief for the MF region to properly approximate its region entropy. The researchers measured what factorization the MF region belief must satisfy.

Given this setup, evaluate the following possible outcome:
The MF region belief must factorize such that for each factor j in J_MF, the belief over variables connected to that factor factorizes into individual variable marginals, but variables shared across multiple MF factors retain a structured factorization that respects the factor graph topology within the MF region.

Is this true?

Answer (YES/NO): NO